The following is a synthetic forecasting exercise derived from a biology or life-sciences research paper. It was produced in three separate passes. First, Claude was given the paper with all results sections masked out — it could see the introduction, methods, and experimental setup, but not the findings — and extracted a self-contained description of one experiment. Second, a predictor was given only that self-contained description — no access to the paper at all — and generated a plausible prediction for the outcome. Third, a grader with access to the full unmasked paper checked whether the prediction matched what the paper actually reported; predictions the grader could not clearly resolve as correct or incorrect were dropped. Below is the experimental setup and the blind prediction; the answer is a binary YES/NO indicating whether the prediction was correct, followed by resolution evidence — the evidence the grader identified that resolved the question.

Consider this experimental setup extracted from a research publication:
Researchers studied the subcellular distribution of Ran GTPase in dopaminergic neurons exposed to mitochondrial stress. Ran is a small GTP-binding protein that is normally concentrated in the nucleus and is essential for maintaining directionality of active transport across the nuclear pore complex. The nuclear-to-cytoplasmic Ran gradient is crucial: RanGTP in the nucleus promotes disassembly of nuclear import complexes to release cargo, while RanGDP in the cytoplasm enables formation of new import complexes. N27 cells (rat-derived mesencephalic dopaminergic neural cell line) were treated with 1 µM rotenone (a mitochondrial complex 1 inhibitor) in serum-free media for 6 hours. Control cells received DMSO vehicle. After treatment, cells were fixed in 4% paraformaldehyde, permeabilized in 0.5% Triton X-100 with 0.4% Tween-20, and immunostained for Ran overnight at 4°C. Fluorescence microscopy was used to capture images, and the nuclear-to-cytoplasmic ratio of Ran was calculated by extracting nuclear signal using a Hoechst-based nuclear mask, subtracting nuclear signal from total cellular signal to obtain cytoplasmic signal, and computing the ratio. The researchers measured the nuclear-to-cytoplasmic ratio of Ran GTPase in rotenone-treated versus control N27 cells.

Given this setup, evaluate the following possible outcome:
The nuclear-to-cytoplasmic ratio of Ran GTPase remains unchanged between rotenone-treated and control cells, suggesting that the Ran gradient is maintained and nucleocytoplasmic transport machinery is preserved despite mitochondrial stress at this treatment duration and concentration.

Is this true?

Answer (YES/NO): NO